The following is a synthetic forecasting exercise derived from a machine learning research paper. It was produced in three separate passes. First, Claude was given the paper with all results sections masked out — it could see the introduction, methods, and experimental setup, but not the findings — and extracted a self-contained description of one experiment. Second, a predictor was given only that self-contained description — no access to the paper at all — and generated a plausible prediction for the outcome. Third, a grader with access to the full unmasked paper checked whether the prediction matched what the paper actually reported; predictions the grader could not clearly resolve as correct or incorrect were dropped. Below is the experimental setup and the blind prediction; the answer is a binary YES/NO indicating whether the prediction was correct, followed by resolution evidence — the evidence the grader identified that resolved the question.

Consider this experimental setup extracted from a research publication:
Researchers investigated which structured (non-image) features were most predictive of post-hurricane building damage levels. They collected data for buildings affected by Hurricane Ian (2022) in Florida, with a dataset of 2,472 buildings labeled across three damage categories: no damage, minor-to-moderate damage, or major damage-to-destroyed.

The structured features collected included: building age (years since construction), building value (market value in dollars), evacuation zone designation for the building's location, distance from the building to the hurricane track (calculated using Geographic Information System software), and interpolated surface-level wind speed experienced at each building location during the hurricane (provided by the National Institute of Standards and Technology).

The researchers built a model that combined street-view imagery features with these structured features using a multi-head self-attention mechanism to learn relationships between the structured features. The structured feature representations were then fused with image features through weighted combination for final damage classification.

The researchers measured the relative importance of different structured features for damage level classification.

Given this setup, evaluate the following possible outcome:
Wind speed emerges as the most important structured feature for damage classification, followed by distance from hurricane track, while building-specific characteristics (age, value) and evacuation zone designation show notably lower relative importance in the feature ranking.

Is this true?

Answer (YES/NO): NO